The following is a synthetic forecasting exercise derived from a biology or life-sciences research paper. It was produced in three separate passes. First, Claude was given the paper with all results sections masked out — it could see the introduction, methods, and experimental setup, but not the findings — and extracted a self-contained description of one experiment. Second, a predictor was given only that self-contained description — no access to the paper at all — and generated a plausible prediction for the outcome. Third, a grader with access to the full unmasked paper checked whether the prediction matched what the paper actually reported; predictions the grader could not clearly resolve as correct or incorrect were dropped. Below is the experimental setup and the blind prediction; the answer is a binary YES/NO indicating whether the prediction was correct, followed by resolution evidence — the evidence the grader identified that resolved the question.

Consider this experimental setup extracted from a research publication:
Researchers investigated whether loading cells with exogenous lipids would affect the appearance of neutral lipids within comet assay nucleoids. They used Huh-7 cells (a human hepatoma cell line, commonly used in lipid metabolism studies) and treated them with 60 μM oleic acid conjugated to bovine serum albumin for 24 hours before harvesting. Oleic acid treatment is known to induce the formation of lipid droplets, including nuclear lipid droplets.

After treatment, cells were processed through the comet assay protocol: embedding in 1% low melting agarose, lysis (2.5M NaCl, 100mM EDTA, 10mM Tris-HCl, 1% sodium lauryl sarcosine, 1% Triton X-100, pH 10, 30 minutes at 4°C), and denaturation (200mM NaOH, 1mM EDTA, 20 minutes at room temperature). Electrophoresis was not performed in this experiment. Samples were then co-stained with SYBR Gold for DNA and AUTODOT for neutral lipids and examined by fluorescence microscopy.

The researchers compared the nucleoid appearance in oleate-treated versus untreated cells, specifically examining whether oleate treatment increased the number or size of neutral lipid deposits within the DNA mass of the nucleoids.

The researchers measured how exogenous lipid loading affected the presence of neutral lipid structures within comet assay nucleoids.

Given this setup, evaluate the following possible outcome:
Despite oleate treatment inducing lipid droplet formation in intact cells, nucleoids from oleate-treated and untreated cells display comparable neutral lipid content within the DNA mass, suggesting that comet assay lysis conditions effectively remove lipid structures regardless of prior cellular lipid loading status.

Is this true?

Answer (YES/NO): NO